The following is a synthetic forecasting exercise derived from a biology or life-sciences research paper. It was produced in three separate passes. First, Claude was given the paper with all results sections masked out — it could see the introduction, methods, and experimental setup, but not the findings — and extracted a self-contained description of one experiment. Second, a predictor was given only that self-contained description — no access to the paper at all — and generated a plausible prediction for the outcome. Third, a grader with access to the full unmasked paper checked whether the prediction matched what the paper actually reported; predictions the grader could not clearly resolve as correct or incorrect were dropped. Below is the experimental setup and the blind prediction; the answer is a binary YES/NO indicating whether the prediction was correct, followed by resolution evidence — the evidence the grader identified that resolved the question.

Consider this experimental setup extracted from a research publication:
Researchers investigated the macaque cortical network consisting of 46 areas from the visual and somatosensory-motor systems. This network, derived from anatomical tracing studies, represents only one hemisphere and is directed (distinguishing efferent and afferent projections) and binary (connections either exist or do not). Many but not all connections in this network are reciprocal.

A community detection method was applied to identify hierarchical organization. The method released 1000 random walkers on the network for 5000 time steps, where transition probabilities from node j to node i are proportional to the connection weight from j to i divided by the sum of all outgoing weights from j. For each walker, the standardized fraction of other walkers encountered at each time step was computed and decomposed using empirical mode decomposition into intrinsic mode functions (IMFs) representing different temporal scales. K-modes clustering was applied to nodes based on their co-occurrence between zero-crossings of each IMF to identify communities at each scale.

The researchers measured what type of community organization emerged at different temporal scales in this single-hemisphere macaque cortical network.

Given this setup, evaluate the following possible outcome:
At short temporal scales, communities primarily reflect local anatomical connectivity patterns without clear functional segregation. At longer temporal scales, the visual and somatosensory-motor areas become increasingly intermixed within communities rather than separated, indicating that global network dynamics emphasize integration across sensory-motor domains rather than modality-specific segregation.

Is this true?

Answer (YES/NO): NO